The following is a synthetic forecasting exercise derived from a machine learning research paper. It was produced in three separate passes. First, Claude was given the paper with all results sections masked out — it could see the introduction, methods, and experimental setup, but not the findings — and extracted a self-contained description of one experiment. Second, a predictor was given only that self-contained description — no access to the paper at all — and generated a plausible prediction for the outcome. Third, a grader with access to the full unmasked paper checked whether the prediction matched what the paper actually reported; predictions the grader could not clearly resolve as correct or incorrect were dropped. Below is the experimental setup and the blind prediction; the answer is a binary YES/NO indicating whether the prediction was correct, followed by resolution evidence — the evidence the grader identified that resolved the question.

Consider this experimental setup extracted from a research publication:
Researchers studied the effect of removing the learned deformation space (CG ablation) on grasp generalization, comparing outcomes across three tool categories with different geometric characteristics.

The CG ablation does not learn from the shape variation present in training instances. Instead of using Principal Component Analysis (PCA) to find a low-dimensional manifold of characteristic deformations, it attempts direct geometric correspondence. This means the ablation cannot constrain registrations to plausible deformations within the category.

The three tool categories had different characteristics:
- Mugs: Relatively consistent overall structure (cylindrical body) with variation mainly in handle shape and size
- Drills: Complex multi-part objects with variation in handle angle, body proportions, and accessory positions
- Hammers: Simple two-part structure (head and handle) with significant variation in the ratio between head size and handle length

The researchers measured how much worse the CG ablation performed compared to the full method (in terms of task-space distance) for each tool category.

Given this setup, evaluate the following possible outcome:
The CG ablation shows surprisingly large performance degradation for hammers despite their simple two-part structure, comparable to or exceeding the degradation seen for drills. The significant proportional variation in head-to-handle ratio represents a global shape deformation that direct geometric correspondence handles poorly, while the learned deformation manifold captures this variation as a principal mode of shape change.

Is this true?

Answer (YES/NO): YES